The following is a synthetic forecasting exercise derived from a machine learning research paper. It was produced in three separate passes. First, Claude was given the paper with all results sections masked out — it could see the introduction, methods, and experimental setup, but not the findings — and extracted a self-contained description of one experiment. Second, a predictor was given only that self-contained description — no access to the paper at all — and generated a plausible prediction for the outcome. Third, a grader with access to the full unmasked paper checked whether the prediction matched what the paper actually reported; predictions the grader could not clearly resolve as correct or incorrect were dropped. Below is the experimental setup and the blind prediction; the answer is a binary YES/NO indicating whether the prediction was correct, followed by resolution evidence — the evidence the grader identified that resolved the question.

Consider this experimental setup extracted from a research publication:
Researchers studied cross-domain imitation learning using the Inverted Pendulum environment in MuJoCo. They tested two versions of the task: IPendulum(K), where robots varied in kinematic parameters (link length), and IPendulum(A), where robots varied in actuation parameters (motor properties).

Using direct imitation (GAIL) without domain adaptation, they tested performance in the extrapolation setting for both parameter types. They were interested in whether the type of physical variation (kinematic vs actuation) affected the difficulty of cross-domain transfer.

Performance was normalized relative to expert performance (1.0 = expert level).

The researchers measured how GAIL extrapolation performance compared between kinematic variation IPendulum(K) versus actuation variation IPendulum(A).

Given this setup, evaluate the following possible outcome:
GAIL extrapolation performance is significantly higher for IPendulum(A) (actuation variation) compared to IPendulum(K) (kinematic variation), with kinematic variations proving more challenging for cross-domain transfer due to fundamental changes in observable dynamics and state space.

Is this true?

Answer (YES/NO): NO